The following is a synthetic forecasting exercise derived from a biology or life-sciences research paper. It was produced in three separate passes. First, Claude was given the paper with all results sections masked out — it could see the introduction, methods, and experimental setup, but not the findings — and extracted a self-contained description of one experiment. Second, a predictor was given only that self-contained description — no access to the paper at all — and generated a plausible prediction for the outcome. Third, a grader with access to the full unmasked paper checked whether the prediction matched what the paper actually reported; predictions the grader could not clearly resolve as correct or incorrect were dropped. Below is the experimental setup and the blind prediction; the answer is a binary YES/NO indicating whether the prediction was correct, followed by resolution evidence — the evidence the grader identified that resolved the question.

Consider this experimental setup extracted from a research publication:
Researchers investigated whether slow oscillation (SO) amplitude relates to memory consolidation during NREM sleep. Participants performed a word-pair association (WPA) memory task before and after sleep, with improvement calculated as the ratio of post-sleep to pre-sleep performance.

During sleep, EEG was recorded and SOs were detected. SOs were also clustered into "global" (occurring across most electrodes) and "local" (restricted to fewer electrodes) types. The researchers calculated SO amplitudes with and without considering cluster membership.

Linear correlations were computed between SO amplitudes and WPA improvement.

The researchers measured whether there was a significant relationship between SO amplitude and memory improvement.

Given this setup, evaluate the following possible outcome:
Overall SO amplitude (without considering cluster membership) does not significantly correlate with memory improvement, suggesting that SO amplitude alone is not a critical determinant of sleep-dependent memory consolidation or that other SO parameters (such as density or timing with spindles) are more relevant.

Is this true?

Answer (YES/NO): YES